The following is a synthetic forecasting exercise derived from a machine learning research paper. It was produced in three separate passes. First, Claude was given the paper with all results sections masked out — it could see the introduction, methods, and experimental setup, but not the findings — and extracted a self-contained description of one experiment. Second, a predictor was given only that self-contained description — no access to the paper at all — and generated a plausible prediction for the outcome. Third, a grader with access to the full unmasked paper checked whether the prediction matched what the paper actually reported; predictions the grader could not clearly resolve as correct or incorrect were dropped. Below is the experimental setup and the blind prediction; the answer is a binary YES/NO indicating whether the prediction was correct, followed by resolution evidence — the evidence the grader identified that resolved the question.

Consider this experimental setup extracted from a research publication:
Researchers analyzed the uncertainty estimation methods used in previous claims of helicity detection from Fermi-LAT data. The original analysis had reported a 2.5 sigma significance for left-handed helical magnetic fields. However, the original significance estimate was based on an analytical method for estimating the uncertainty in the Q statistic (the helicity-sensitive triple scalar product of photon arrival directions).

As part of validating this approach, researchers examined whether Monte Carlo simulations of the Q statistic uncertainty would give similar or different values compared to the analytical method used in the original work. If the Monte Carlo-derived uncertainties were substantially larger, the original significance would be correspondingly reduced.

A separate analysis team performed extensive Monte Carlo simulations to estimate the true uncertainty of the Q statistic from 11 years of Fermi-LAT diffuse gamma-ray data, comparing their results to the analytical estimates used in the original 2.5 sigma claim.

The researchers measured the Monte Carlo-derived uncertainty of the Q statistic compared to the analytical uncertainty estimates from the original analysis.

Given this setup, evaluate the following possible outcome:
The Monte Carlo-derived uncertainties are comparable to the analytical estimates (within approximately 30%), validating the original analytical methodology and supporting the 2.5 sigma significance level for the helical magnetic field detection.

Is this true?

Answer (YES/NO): NO